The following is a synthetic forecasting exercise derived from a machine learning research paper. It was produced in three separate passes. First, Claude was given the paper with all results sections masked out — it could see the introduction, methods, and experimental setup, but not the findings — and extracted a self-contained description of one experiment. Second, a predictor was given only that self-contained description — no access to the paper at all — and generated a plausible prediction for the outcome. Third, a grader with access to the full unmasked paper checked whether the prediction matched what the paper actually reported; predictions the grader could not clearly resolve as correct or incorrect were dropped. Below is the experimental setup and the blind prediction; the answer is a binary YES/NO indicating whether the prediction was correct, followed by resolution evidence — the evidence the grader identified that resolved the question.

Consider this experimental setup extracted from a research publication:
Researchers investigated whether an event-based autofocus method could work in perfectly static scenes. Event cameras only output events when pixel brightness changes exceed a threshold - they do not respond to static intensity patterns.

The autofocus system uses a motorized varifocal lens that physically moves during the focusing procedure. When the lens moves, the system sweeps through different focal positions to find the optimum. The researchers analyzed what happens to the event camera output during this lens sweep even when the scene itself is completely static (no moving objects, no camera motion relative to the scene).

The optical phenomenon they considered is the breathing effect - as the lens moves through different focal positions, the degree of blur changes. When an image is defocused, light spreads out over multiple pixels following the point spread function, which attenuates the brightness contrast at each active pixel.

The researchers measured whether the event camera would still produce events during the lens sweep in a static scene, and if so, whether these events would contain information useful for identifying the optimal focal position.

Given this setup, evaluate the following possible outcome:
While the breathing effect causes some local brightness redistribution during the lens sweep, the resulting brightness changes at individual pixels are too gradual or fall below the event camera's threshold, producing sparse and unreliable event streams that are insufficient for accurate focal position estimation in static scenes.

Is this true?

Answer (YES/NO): NO